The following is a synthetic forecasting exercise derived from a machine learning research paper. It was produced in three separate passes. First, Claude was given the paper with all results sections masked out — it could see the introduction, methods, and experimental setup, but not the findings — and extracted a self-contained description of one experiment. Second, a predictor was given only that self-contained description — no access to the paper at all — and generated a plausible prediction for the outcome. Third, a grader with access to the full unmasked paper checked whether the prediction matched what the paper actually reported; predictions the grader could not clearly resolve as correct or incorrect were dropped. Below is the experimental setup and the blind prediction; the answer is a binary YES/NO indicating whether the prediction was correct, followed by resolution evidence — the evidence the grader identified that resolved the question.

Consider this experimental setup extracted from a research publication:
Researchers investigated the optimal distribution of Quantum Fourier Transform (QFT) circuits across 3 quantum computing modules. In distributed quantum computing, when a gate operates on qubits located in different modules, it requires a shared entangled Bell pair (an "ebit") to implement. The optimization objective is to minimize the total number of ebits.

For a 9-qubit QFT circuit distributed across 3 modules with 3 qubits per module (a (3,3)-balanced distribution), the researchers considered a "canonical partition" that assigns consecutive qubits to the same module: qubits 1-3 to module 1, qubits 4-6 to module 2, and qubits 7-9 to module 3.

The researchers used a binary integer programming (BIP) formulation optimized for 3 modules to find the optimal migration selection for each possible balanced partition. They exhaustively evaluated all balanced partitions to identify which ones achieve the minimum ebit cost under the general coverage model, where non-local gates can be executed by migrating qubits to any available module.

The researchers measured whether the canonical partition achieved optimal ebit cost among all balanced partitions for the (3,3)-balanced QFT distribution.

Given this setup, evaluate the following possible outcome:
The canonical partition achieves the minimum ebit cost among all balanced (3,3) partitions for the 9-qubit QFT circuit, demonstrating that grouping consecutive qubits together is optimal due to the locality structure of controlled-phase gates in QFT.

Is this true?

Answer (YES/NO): YES